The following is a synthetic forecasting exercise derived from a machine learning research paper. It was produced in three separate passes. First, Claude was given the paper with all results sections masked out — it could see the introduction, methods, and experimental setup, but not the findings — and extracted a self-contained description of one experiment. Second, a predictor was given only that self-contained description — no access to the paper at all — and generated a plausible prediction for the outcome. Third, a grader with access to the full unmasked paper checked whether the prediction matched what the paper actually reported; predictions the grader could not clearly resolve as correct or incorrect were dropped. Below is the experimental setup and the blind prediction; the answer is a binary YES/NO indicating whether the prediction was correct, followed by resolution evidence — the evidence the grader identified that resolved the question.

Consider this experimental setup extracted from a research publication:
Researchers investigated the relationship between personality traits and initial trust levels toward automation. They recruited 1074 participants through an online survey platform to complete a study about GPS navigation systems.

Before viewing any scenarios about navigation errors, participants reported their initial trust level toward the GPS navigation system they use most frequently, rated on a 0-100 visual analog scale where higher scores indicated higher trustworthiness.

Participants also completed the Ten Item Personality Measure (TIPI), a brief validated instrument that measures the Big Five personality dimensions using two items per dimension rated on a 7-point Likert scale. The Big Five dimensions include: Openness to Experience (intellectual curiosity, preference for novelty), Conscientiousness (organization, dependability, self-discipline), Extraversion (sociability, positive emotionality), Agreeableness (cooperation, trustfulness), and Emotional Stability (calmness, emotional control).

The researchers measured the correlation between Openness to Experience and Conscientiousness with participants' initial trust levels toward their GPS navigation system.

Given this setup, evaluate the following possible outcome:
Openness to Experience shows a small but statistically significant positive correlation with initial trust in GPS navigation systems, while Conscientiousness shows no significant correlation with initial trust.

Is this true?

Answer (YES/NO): NO